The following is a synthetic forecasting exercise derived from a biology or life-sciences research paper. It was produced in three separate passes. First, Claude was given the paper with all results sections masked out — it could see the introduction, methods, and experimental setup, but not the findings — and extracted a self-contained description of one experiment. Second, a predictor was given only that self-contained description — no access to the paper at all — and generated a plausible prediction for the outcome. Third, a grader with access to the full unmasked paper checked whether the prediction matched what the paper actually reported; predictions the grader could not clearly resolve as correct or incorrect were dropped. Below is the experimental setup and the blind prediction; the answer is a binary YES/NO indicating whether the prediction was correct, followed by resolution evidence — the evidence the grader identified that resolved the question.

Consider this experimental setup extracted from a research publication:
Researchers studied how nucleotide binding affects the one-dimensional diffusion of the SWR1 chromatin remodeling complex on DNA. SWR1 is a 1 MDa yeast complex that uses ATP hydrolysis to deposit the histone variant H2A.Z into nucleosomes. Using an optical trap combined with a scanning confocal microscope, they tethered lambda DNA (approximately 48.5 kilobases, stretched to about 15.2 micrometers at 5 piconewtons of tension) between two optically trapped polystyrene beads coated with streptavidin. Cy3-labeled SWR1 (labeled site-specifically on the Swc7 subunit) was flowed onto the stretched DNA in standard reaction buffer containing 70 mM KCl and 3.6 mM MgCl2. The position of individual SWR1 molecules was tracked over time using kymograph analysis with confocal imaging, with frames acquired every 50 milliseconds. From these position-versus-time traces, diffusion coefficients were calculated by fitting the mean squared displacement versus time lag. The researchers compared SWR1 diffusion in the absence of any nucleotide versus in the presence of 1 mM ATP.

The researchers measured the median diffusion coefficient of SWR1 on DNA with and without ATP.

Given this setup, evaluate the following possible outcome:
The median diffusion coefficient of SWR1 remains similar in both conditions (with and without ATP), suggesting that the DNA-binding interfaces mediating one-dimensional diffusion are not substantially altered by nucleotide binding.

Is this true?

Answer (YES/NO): NO